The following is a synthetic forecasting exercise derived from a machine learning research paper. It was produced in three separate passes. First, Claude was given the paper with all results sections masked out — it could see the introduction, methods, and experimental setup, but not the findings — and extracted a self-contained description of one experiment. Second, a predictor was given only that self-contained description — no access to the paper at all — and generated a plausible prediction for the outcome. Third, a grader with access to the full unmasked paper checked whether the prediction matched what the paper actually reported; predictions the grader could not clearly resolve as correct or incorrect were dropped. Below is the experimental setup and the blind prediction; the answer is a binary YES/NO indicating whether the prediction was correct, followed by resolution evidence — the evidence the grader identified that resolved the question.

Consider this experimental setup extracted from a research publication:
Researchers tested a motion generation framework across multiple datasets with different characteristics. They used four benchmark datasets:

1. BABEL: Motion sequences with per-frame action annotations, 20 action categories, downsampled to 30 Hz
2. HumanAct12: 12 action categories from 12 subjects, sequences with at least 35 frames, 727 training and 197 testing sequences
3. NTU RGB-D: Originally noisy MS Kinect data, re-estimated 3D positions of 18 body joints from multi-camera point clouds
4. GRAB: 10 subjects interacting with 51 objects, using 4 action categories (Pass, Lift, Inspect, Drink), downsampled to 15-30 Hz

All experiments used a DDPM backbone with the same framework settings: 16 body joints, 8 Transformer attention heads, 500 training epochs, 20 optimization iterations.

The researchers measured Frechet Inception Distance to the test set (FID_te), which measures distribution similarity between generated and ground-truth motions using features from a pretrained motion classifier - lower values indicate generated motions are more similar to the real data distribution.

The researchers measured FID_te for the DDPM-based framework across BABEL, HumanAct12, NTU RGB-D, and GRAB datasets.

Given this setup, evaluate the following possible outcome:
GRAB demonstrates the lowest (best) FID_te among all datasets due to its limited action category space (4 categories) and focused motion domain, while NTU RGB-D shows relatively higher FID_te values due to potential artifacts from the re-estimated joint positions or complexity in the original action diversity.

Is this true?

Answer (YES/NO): NO